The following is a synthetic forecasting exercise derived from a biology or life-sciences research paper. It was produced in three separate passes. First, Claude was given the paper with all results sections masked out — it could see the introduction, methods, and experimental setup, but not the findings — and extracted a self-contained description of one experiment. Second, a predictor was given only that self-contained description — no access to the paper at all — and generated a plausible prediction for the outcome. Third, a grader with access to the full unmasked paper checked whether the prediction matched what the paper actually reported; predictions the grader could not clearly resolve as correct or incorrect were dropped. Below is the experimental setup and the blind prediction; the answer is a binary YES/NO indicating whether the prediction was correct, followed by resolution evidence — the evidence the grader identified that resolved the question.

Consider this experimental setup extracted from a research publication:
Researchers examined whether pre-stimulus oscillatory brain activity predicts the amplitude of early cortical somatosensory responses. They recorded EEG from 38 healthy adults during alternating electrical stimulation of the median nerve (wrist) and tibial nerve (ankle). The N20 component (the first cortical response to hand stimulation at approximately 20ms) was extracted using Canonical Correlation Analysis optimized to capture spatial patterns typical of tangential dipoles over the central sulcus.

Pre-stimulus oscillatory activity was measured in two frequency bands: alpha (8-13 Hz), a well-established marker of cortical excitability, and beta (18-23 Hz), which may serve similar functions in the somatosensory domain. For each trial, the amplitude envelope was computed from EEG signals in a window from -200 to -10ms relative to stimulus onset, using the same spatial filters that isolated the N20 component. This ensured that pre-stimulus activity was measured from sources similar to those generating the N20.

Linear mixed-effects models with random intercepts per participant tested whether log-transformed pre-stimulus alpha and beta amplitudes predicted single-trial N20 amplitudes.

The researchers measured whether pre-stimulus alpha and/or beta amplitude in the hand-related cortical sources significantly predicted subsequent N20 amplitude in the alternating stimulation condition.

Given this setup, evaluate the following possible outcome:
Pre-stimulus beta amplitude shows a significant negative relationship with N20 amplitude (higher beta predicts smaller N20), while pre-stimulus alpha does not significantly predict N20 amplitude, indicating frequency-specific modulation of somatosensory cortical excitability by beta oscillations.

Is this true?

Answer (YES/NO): NO